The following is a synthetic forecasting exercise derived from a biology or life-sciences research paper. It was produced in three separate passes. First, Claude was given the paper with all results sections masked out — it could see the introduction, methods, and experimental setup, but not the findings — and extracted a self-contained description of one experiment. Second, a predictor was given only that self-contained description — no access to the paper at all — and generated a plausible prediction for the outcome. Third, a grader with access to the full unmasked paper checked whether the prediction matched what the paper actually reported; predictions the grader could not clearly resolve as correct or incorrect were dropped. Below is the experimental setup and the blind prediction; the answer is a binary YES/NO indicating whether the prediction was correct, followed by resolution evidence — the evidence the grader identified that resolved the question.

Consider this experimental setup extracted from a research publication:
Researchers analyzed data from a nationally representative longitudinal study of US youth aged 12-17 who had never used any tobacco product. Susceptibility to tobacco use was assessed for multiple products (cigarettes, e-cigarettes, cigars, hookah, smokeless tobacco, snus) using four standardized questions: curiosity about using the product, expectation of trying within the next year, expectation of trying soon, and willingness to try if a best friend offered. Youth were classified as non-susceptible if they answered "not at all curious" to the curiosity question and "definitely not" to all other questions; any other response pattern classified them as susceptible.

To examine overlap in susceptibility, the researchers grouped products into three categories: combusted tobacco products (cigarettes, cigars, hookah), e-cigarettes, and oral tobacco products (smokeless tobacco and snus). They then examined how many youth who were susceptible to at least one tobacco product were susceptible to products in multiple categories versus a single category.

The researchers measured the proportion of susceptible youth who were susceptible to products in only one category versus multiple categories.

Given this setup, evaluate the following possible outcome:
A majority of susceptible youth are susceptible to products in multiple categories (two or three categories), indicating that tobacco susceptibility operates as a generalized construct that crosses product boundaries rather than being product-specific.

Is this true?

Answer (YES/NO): YES